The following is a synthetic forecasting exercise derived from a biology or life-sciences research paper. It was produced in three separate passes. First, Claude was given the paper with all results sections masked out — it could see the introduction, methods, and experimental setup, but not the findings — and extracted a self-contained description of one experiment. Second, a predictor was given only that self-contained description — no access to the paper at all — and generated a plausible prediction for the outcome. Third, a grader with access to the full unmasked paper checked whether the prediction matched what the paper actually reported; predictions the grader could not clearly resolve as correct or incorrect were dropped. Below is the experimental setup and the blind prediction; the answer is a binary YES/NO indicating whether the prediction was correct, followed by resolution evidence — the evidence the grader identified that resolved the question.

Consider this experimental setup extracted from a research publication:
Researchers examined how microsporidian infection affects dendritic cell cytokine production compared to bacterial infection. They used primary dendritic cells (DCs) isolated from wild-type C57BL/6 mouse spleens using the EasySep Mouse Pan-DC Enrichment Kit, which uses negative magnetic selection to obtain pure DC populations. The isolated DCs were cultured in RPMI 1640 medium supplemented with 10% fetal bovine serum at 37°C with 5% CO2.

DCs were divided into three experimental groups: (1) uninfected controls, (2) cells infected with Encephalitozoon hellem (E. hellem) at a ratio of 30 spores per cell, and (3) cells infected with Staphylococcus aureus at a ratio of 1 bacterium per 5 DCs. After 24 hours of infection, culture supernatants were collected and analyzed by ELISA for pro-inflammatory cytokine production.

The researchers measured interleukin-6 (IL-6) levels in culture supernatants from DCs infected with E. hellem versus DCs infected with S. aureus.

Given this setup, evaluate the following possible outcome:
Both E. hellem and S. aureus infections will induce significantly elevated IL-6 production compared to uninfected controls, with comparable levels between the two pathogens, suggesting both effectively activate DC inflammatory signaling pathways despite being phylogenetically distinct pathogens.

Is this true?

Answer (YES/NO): NO